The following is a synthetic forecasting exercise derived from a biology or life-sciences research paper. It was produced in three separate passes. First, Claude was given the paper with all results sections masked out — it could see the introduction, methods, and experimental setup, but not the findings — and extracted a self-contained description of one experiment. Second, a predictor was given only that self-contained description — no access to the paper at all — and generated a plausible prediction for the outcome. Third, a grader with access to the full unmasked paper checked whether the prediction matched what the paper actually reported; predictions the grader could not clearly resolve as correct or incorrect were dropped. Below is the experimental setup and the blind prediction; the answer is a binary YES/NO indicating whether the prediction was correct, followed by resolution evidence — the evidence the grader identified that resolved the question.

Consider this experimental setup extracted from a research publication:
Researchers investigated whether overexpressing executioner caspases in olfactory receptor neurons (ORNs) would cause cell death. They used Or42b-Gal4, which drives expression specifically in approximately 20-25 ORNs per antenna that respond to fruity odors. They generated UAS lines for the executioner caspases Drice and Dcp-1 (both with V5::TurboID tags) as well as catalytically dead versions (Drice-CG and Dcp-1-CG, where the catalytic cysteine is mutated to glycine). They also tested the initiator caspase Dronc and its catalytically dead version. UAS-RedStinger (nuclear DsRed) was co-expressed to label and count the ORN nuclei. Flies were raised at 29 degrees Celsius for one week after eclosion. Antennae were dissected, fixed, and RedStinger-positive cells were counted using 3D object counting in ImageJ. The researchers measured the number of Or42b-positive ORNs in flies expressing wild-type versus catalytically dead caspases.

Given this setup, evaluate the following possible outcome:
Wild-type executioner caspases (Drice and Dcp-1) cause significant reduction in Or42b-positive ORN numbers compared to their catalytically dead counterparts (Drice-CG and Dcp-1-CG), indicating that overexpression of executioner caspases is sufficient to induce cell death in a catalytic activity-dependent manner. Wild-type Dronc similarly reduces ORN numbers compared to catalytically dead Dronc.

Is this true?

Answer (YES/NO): NO